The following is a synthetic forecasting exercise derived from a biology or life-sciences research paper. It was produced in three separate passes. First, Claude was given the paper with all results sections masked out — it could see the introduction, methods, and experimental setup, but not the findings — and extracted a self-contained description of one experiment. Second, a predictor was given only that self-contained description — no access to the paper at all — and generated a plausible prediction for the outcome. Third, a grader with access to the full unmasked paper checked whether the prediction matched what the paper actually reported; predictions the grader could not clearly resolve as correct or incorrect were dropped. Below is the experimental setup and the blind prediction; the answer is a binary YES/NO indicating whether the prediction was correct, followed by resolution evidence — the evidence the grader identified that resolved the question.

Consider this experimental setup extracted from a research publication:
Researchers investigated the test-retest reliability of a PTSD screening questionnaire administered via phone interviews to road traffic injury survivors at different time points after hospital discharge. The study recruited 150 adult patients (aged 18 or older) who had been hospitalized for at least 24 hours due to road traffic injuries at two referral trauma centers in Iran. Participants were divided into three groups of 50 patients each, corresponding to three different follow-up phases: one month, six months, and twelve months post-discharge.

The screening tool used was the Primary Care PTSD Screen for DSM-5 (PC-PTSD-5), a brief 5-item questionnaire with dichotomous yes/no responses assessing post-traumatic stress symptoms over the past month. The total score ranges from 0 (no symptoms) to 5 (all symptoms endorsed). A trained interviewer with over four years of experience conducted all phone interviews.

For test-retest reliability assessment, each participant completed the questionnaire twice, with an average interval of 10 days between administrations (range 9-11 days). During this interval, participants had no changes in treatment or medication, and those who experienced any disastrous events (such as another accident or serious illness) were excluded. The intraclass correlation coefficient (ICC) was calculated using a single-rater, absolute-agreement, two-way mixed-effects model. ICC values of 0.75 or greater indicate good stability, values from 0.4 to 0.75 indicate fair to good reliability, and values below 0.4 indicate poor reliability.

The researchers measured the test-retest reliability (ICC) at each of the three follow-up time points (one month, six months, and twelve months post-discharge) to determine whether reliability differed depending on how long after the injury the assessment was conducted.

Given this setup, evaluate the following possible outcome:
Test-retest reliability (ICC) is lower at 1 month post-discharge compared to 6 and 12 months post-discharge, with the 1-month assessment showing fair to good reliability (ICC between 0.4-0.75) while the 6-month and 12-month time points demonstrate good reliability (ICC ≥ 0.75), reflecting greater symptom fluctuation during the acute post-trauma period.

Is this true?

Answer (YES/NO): NO